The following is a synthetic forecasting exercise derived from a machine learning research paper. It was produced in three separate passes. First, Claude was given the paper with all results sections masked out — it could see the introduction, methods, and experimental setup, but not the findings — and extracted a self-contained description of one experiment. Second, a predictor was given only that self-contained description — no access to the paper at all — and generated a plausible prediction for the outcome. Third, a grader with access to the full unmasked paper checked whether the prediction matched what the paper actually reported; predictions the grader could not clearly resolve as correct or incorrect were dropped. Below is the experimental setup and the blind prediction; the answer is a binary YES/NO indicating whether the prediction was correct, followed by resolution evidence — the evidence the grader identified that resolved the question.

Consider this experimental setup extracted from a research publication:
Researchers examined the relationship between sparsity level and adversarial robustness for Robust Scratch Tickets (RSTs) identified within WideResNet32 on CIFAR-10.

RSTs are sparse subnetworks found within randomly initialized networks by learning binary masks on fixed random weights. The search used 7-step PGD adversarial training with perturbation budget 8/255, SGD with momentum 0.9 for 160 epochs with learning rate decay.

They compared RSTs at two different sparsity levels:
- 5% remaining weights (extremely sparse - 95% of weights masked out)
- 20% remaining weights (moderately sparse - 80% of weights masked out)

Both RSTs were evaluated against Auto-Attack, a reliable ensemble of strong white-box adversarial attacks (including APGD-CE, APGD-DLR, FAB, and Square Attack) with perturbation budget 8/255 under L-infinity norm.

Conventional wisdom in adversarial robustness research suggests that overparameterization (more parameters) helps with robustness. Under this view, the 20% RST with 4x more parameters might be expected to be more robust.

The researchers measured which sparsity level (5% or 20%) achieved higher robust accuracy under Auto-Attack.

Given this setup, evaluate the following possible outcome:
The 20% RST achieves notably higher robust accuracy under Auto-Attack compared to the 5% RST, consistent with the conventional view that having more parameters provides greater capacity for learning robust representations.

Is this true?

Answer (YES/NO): NO